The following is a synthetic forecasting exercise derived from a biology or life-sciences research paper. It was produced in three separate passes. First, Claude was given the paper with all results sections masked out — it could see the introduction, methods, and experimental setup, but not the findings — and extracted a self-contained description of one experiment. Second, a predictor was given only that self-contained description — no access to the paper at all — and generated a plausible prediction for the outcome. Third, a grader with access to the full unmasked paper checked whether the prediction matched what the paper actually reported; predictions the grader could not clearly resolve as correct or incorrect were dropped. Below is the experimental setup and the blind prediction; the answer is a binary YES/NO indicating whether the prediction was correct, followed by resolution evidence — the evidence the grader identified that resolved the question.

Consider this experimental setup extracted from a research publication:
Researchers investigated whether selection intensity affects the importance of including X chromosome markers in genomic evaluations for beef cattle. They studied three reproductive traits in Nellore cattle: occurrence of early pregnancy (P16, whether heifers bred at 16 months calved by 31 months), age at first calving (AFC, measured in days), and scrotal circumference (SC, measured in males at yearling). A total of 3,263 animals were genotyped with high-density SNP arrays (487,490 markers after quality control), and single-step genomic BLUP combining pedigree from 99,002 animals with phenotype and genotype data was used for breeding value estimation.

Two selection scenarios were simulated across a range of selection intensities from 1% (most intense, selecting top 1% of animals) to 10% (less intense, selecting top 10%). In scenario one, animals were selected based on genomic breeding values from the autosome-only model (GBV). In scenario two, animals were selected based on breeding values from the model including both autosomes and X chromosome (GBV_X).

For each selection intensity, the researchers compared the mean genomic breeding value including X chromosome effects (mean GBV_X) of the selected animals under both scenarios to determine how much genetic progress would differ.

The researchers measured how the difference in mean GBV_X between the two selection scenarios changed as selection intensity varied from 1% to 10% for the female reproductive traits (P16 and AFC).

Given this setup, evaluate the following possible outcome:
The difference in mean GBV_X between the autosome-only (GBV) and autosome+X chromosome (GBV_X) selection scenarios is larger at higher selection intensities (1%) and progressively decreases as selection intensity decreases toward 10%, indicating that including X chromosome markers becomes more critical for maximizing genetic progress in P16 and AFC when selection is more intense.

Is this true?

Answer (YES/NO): NO